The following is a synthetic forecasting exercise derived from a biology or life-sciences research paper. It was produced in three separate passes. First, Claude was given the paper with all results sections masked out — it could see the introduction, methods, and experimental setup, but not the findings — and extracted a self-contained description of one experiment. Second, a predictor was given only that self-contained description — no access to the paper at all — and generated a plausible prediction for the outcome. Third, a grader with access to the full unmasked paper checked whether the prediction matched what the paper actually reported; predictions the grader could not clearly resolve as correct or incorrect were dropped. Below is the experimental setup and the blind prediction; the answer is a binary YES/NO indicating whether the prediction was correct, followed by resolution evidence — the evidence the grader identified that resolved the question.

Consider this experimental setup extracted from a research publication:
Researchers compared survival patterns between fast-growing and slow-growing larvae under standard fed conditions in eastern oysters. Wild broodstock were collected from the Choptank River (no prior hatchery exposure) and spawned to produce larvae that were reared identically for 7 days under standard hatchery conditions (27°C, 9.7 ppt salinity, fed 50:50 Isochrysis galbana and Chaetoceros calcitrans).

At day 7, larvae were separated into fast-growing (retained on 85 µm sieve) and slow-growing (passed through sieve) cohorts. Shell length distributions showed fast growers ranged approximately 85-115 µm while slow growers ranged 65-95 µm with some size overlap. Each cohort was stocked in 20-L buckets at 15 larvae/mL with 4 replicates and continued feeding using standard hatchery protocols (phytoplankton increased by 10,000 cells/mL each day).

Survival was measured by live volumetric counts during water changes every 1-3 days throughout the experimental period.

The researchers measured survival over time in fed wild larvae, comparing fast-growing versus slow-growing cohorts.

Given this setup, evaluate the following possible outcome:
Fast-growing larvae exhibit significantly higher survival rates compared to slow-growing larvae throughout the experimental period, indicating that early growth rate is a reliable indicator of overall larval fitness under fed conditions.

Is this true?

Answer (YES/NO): NO